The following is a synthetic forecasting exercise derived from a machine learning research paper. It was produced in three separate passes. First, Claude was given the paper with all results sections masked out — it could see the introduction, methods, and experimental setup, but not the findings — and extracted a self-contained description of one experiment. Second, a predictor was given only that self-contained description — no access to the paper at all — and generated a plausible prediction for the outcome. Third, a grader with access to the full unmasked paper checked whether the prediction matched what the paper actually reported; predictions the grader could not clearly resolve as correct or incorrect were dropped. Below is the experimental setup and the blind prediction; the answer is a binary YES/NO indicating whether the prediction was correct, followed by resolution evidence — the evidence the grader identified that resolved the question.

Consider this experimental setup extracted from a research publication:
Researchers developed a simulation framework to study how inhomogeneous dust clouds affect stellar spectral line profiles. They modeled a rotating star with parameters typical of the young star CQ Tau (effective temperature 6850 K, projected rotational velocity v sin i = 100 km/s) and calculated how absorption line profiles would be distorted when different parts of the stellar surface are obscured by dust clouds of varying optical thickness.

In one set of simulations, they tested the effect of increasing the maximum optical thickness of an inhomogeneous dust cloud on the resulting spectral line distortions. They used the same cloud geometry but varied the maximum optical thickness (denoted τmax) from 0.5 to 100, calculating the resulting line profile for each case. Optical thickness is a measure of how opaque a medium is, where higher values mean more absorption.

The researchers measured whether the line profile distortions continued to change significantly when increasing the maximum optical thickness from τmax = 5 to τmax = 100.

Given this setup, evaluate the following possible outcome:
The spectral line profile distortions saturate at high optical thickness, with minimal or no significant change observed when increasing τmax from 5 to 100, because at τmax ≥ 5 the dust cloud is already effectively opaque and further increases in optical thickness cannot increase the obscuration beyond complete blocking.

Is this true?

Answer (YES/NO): YES